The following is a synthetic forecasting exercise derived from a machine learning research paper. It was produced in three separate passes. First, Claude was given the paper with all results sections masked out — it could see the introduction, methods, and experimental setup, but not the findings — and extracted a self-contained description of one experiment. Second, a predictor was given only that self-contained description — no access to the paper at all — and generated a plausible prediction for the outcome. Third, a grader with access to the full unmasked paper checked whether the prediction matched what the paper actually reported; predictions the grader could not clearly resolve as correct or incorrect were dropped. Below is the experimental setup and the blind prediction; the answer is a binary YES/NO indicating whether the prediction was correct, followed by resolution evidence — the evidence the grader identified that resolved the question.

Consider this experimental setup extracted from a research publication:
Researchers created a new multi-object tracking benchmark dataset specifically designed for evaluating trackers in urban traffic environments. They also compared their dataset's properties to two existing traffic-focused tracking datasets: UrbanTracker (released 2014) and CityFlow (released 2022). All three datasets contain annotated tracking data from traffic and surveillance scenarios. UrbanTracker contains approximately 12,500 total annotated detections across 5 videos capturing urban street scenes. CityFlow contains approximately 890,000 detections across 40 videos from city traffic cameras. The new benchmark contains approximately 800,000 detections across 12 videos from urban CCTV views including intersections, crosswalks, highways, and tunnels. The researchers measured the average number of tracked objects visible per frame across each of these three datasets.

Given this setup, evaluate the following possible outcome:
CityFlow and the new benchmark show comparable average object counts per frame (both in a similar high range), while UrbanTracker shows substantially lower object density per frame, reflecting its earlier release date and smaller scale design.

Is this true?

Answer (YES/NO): NO